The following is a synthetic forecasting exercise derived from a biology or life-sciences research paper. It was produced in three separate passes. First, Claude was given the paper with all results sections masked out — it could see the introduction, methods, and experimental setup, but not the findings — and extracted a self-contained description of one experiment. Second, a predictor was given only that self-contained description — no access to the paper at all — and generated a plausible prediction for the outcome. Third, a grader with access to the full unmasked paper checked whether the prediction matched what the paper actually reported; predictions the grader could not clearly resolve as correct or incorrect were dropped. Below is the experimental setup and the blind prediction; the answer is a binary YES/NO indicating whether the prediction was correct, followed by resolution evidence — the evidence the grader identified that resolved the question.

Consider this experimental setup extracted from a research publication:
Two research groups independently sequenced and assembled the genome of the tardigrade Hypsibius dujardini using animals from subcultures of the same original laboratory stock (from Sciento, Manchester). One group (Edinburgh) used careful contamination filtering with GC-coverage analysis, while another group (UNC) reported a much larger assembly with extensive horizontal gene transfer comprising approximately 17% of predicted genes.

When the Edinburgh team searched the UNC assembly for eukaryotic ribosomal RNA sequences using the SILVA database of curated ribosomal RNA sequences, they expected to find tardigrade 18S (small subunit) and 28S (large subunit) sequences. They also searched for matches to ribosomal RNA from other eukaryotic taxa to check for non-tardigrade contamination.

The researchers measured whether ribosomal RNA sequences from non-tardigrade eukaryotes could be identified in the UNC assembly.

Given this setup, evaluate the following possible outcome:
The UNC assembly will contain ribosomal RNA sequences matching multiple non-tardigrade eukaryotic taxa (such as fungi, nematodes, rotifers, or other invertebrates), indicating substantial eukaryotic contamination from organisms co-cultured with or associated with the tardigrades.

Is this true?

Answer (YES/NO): NO